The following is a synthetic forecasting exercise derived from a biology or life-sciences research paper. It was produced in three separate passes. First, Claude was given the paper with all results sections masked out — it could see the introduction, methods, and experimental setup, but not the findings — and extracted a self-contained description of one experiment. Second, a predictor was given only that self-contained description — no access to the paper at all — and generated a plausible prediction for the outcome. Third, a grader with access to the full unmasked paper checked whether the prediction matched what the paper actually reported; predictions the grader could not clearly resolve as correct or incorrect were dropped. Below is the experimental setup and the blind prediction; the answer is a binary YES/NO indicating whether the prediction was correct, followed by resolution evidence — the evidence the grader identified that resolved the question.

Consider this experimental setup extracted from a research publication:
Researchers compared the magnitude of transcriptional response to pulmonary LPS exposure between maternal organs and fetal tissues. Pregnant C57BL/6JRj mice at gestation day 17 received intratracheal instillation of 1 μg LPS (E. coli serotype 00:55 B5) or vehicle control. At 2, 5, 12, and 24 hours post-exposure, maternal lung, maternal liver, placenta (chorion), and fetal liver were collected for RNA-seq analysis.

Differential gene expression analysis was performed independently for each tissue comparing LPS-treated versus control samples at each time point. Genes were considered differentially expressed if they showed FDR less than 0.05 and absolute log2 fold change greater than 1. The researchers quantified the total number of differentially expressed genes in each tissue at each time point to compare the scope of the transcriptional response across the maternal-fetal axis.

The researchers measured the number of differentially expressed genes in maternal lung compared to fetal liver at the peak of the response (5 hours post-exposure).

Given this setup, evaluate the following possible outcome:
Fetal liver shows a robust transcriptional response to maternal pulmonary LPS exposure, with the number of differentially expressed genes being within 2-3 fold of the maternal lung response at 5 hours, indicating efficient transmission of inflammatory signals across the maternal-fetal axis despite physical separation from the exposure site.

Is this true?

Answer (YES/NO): NO